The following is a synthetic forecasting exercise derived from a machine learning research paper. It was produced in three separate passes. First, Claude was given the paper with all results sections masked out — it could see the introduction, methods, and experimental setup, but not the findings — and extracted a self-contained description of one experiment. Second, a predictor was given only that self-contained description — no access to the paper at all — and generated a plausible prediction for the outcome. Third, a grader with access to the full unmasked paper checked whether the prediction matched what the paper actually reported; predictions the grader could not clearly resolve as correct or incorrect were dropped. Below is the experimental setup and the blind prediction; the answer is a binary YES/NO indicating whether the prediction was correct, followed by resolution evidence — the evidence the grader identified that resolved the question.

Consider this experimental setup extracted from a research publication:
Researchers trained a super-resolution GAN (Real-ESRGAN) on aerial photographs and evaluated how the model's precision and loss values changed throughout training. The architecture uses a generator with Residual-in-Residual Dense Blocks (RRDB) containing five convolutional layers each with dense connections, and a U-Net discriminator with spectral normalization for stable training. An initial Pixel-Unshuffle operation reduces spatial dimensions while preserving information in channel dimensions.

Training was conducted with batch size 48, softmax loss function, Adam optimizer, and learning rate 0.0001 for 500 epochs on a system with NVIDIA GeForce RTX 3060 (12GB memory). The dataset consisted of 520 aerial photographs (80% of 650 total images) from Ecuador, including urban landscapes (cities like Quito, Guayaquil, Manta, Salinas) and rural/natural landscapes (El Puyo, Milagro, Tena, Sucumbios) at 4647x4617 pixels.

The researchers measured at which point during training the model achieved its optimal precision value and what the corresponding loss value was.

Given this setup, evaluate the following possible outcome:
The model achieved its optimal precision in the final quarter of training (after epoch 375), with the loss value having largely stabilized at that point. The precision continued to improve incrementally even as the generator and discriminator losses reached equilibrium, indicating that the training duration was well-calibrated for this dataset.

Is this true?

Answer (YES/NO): NO